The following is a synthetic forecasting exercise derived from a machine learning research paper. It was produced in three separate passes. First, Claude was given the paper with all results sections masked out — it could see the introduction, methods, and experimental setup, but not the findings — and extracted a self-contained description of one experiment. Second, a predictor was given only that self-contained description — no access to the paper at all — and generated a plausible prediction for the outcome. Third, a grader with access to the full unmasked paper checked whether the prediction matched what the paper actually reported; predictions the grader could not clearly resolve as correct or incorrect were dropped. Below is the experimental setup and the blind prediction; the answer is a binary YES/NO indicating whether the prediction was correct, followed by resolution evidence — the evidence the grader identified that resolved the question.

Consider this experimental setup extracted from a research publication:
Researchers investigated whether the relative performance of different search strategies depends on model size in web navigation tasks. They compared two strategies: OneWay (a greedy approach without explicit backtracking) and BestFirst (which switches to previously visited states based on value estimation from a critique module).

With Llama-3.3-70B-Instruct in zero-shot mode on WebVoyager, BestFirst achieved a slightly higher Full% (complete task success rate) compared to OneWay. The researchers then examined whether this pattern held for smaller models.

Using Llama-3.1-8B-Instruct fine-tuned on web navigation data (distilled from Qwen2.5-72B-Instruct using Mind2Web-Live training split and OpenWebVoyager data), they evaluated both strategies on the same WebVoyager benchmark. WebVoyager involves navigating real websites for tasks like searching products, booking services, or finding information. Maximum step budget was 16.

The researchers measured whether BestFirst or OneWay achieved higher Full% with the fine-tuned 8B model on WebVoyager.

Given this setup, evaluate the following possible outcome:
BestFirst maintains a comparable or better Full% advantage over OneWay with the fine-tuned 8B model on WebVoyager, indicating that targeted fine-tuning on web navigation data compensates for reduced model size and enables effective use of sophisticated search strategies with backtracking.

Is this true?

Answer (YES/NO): NO